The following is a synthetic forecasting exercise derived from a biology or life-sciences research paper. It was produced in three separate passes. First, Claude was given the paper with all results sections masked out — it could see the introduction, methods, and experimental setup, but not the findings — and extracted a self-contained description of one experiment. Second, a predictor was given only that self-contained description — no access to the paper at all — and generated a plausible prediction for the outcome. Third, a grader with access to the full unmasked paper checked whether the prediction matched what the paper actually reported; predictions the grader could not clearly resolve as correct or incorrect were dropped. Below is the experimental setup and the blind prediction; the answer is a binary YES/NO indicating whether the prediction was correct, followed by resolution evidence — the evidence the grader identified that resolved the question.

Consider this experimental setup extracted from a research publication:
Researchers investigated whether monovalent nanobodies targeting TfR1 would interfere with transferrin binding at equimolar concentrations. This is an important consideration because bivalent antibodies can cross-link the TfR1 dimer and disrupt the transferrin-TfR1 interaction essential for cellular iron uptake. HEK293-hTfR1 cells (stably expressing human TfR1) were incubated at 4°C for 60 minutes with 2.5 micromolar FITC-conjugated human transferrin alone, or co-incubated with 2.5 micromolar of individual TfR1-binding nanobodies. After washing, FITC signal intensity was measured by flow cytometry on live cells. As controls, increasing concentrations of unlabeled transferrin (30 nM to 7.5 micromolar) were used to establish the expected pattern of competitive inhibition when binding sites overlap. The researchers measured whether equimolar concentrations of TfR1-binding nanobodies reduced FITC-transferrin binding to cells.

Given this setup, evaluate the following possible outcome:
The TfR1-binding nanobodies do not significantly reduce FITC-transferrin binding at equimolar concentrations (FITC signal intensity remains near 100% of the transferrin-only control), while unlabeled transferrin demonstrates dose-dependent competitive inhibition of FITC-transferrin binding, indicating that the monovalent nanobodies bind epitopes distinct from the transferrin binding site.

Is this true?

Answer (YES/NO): NO